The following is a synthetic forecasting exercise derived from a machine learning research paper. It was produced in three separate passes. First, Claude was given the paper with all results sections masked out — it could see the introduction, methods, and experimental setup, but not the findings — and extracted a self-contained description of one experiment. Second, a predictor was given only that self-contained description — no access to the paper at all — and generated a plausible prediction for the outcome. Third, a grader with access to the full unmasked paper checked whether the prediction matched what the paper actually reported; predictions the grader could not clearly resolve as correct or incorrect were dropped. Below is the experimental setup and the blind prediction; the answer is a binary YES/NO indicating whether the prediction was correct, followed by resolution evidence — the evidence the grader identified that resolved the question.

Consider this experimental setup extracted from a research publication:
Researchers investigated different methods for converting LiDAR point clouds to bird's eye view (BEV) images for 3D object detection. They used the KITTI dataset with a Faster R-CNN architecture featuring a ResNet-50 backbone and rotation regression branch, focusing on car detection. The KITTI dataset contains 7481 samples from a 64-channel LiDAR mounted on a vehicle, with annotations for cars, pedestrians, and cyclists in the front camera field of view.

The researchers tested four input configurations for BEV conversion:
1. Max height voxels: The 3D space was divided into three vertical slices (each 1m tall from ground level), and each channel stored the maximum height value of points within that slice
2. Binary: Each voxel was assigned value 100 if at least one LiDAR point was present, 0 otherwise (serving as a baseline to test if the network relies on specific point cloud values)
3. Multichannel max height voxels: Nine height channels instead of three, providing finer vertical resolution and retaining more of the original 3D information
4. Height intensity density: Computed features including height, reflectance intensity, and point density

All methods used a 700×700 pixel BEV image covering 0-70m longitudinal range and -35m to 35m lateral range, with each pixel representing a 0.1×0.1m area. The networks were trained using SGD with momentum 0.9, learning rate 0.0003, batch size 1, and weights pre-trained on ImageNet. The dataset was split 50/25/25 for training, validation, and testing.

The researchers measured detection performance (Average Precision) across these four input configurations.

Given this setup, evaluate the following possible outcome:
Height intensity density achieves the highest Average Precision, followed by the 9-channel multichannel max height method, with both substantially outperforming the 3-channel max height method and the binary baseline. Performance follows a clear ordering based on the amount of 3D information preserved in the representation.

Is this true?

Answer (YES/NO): NO